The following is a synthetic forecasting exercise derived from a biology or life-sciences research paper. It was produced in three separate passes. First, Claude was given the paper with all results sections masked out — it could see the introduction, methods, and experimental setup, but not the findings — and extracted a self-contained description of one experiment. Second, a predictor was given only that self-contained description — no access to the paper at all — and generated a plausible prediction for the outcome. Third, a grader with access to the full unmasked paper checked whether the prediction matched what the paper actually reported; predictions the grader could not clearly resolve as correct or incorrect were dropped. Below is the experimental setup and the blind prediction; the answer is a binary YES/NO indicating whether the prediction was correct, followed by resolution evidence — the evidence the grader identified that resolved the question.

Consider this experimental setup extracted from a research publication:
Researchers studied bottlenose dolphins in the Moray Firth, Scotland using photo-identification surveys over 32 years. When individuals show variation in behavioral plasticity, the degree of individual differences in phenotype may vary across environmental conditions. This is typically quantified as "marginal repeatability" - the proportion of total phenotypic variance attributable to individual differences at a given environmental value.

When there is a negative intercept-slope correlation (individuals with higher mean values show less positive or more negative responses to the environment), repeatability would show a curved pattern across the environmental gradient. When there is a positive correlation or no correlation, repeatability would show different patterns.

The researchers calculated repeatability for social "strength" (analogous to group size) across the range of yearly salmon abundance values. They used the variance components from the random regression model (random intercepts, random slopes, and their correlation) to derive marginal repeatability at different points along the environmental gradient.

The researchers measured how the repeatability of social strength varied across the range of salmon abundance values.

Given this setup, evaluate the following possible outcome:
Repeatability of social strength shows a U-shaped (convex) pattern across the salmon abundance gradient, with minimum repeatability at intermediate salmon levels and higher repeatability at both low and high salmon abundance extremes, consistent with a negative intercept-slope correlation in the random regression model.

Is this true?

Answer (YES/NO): NO